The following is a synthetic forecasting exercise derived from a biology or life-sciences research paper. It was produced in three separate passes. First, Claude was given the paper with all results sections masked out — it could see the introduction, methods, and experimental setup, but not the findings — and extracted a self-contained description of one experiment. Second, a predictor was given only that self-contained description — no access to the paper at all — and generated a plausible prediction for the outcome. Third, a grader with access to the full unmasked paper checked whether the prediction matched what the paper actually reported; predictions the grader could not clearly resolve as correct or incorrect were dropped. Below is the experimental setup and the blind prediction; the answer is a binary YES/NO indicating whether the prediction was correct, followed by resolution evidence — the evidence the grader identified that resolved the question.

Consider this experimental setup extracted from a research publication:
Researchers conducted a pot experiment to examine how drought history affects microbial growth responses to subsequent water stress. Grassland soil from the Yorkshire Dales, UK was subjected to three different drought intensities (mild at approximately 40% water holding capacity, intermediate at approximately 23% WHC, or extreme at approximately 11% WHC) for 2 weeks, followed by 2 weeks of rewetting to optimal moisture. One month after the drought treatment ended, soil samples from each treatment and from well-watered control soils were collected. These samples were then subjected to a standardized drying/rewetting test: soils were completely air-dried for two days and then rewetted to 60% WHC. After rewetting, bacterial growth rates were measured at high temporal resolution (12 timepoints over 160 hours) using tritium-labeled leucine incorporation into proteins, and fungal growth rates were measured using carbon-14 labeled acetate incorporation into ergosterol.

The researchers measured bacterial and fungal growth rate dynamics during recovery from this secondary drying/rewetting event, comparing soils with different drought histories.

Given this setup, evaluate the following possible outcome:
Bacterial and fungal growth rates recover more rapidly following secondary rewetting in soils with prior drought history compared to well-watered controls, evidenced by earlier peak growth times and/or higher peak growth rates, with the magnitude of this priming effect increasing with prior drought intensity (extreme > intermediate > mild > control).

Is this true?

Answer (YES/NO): NO